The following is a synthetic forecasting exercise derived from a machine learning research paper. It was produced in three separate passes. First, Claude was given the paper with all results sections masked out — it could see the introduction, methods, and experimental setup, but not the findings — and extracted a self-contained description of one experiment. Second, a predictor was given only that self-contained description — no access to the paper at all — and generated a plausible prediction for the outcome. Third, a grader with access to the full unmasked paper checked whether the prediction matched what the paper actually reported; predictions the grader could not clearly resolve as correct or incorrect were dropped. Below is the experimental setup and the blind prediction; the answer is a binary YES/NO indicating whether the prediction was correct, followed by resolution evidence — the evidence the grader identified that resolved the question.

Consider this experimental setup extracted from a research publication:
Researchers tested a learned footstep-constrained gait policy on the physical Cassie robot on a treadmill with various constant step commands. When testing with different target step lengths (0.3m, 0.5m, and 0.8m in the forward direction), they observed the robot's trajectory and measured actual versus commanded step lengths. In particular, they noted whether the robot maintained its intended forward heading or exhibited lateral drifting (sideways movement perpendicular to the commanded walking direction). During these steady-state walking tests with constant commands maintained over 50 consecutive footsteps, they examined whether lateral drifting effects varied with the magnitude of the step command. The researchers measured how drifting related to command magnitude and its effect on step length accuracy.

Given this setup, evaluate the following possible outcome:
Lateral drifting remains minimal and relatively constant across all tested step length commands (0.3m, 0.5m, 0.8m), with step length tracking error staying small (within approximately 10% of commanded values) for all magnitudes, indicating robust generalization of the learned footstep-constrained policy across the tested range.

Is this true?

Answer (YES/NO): NO